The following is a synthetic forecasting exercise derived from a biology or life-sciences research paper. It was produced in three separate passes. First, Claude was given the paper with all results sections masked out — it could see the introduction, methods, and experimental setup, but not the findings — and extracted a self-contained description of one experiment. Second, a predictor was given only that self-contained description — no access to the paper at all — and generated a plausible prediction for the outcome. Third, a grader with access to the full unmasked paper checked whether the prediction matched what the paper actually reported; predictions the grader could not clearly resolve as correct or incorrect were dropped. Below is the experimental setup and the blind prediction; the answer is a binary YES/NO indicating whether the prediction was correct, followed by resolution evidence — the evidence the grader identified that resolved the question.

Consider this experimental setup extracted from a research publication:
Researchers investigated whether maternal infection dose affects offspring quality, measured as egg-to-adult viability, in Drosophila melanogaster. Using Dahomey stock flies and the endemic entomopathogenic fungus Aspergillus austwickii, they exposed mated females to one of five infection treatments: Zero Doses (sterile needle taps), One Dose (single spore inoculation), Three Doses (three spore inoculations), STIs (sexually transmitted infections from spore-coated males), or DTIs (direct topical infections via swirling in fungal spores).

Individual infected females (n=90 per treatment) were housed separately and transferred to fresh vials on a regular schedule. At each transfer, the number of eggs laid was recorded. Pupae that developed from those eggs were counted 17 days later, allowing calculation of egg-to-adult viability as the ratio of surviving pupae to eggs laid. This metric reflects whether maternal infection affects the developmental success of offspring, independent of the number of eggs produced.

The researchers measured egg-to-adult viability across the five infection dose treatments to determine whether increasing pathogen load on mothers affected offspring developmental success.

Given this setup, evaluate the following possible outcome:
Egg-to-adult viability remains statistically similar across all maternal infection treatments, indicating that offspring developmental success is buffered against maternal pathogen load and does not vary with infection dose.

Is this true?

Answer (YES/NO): NO